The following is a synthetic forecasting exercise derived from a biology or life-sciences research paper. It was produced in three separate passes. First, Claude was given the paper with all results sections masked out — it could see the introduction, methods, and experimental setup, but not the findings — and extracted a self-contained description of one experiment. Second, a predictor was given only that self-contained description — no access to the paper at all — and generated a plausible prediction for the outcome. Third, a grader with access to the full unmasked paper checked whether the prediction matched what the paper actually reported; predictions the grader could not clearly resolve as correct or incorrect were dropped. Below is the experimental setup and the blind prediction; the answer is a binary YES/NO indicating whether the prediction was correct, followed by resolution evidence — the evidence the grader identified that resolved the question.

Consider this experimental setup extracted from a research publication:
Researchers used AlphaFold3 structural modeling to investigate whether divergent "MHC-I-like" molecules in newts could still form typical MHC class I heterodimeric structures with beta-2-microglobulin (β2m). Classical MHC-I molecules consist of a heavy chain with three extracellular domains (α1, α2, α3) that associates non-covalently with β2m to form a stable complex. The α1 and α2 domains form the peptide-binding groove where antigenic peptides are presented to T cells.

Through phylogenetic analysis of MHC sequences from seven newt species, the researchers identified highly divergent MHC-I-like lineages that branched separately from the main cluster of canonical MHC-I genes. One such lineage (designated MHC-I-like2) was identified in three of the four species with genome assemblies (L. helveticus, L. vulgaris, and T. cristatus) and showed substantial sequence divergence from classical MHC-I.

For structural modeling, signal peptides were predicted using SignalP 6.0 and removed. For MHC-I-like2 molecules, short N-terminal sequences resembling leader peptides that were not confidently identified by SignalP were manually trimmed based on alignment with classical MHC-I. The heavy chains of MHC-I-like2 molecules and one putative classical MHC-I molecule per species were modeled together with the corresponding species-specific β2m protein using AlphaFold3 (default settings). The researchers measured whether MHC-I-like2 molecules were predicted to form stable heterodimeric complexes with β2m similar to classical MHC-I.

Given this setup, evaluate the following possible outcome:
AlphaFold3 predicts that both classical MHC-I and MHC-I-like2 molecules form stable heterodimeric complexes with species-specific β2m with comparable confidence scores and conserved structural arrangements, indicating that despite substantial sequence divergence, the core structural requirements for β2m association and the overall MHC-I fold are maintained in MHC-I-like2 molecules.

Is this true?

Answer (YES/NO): NO